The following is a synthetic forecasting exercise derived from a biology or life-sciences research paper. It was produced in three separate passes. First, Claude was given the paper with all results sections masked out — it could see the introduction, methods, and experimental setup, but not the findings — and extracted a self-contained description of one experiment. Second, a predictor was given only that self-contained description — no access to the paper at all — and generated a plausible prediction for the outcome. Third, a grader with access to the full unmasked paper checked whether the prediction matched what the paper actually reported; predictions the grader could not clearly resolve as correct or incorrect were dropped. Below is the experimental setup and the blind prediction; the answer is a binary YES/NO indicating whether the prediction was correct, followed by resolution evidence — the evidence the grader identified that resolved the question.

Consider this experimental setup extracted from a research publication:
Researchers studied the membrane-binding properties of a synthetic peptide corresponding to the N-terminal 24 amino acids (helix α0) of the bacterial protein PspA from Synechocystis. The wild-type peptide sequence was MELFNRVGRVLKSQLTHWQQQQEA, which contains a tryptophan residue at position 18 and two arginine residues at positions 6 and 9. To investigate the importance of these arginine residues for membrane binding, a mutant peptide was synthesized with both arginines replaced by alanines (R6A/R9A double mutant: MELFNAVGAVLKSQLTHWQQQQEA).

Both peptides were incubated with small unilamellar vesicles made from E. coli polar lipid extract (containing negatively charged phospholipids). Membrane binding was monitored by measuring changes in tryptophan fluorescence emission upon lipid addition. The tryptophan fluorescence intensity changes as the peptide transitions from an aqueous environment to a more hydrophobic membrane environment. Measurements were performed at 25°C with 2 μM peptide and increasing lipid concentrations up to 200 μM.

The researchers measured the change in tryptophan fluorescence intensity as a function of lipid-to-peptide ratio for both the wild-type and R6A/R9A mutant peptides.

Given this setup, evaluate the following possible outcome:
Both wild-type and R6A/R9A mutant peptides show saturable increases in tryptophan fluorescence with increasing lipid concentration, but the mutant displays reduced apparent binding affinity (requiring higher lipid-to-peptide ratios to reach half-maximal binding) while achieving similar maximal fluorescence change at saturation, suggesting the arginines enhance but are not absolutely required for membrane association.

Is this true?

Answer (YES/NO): NO